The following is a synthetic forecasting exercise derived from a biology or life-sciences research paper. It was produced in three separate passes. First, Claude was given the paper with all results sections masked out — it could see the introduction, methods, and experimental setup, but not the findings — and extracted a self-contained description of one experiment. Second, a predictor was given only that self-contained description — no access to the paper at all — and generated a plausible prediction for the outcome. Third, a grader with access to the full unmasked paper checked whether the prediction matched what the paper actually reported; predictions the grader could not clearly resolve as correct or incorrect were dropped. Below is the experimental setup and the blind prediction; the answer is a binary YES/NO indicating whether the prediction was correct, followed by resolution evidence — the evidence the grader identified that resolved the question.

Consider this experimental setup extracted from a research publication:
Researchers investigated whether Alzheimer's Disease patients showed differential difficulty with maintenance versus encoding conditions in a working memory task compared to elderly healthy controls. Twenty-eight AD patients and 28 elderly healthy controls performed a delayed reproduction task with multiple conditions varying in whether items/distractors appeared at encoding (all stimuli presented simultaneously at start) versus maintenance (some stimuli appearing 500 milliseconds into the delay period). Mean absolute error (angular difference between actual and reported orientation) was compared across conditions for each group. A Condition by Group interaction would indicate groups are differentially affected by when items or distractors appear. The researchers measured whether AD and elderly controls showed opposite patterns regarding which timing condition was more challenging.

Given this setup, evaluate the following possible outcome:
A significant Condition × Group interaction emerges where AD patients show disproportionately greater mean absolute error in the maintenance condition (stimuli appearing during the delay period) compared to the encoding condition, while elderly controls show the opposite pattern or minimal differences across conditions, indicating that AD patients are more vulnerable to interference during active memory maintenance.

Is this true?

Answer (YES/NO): YES